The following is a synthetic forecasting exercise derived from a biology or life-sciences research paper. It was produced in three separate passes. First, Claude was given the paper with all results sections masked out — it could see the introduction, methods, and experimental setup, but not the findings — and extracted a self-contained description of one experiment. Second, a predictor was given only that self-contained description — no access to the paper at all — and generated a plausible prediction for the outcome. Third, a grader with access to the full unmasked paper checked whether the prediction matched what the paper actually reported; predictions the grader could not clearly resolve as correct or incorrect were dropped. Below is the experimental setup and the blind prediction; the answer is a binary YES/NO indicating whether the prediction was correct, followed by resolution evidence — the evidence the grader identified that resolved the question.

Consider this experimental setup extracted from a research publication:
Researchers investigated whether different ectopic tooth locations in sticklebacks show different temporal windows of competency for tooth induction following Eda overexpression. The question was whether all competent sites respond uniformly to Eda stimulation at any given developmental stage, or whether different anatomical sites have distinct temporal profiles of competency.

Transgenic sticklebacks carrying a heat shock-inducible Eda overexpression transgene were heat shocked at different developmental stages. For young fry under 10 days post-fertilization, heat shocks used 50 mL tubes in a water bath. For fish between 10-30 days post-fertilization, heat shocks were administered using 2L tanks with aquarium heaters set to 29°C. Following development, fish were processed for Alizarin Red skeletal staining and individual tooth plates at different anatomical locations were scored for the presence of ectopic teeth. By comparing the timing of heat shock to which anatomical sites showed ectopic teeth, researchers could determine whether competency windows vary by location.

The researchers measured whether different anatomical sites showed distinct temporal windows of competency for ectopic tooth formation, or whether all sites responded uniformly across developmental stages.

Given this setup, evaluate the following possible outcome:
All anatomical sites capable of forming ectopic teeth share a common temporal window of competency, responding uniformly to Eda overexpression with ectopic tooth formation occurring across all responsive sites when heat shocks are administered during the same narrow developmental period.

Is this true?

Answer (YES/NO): NO